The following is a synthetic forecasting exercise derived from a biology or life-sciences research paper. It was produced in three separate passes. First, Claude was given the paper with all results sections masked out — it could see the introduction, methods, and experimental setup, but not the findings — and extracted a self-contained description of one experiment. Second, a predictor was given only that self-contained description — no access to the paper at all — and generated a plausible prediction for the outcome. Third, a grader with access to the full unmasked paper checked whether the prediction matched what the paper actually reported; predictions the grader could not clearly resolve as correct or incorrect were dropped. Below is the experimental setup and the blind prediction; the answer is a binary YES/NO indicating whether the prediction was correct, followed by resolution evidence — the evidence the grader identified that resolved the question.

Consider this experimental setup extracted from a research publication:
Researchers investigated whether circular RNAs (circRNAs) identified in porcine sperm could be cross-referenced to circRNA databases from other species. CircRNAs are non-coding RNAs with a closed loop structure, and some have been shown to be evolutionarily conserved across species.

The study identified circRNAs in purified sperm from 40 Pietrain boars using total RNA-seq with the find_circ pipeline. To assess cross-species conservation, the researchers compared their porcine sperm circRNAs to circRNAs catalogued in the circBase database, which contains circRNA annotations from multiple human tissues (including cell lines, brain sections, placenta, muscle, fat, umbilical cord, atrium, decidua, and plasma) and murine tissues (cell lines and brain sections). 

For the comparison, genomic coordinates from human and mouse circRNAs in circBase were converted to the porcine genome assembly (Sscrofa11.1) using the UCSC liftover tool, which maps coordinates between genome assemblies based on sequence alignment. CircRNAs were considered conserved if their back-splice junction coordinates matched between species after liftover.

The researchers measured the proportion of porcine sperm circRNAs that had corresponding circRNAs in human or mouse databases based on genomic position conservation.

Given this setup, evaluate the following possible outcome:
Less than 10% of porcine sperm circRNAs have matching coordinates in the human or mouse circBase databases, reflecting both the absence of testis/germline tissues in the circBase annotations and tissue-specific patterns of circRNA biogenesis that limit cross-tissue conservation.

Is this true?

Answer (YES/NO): NO